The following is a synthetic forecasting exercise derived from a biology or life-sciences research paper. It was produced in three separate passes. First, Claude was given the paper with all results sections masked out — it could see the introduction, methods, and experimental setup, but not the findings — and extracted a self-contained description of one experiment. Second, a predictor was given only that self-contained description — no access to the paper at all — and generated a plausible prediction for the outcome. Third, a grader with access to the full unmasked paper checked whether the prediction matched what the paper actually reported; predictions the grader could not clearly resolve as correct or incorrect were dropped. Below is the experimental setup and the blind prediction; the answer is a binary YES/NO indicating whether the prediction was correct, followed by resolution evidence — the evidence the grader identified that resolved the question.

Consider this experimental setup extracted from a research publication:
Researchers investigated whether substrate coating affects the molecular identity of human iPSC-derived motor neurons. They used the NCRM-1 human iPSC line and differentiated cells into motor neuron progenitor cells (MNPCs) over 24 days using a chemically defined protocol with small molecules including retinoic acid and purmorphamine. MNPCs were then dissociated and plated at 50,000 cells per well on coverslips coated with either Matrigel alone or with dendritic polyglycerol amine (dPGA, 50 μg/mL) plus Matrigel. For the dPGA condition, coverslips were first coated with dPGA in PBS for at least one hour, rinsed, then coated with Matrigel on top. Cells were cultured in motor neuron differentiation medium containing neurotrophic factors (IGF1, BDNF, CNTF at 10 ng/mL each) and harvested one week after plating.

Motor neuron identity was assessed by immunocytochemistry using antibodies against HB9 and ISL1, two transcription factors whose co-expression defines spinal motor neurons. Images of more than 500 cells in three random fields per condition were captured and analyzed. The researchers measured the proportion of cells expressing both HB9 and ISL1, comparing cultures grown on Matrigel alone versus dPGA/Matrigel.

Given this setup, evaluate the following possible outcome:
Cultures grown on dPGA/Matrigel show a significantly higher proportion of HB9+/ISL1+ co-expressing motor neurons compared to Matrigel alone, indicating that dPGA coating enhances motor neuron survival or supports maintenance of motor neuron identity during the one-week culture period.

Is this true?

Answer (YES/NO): NO